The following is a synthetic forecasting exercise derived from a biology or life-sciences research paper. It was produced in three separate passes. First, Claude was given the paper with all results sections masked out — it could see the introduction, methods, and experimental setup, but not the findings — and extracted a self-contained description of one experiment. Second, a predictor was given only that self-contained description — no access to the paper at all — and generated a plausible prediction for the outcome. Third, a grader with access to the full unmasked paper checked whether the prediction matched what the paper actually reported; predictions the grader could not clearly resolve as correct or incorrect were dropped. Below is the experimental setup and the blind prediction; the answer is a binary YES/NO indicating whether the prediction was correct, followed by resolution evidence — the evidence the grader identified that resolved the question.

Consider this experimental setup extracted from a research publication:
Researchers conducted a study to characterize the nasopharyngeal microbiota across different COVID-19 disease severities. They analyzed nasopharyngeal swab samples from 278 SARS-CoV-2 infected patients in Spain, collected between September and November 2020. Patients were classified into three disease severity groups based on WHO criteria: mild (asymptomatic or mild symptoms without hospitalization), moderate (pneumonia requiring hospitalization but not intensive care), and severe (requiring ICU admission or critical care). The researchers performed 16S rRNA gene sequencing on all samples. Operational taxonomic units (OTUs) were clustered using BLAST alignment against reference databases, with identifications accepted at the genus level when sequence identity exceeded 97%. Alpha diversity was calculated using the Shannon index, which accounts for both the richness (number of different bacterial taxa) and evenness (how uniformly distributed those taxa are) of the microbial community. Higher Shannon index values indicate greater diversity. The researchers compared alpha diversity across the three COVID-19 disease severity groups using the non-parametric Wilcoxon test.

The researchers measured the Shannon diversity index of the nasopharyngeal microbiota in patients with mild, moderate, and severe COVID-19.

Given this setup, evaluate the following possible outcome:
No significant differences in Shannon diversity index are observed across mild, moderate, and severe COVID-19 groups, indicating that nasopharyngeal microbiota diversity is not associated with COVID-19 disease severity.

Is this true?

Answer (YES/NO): NO